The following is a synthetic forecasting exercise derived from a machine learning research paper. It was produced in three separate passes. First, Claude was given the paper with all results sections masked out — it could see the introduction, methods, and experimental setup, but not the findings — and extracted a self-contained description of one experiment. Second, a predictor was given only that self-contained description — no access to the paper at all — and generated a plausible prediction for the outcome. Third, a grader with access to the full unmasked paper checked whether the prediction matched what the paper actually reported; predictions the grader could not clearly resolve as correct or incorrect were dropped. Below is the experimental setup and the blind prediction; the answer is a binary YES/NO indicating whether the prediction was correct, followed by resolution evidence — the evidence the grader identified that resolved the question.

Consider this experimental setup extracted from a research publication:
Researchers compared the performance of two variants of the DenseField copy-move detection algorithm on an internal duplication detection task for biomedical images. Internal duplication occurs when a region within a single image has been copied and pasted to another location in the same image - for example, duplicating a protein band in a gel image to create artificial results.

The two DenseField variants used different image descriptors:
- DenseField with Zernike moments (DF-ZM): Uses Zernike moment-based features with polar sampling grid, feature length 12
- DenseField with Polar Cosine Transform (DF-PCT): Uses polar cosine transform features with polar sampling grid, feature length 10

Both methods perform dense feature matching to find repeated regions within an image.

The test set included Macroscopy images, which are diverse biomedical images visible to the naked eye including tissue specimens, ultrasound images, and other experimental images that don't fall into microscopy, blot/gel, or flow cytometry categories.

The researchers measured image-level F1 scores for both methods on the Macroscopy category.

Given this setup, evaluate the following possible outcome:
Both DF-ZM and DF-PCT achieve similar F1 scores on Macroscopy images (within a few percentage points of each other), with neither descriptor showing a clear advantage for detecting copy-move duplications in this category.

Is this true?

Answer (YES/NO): NO